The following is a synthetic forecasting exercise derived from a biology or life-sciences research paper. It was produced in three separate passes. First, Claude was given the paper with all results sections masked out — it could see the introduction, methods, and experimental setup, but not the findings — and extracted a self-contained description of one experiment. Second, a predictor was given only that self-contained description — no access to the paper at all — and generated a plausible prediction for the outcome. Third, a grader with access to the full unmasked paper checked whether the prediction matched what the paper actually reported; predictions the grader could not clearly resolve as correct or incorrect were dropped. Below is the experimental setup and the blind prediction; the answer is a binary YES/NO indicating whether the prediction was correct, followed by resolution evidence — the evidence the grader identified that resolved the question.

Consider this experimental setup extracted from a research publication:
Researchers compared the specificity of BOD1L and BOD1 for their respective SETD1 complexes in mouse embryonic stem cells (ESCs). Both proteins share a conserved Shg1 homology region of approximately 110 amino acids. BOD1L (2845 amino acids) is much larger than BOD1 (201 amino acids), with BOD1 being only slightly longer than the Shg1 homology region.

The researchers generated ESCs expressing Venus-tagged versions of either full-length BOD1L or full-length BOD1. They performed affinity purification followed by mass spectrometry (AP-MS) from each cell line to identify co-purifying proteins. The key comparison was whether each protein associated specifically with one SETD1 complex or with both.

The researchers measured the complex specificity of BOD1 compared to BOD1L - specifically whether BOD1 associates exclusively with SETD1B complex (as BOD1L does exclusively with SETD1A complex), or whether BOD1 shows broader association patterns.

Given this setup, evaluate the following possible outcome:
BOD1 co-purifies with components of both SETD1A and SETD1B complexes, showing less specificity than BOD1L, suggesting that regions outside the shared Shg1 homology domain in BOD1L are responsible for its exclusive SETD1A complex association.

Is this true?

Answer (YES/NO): NO